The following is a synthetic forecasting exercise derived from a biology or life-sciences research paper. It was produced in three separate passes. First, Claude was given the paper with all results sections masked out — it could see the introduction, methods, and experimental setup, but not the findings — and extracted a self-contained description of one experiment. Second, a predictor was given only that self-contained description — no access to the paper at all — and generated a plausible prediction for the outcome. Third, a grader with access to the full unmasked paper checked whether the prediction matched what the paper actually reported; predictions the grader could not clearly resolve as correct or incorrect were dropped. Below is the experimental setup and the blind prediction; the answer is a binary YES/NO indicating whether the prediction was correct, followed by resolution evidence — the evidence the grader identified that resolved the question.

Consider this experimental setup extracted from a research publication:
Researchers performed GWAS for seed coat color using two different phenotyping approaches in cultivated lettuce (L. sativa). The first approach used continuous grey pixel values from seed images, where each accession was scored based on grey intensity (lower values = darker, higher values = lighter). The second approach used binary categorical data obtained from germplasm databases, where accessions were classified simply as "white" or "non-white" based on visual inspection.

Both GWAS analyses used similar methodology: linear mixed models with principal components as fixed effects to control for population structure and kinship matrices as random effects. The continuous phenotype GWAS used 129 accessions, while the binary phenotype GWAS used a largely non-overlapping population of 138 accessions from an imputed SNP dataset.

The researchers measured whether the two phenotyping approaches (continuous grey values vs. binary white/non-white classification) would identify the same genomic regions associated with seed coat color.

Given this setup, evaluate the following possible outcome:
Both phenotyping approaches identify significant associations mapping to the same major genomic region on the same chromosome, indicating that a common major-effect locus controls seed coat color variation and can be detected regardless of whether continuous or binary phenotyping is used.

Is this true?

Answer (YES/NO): YES